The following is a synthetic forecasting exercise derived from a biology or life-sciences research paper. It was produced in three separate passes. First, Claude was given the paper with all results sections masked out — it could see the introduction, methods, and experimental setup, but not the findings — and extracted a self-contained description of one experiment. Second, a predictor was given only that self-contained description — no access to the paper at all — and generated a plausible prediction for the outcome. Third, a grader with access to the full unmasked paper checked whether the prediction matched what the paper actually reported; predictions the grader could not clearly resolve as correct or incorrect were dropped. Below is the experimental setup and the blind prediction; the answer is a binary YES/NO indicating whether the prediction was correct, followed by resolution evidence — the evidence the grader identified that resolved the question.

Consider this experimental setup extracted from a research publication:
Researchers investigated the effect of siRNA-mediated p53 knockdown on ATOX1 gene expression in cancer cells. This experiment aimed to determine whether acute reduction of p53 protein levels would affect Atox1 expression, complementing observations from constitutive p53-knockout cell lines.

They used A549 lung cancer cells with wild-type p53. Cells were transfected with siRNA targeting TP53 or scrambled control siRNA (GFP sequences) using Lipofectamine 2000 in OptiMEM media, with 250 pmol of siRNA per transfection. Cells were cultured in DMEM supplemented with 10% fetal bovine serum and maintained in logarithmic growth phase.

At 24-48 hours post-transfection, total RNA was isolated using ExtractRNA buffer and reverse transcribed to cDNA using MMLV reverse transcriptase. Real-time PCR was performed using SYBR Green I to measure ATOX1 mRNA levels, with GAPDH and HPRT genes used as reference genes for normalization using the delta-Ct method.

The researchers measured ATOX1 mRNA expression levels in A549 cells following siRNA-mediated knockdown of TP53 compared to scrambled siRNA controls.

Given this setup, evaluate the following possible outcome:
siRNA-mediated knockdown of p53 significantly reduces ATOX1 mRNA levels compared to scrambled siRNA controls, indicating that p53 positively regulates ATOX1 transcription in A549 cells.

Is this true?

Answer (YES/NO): NO